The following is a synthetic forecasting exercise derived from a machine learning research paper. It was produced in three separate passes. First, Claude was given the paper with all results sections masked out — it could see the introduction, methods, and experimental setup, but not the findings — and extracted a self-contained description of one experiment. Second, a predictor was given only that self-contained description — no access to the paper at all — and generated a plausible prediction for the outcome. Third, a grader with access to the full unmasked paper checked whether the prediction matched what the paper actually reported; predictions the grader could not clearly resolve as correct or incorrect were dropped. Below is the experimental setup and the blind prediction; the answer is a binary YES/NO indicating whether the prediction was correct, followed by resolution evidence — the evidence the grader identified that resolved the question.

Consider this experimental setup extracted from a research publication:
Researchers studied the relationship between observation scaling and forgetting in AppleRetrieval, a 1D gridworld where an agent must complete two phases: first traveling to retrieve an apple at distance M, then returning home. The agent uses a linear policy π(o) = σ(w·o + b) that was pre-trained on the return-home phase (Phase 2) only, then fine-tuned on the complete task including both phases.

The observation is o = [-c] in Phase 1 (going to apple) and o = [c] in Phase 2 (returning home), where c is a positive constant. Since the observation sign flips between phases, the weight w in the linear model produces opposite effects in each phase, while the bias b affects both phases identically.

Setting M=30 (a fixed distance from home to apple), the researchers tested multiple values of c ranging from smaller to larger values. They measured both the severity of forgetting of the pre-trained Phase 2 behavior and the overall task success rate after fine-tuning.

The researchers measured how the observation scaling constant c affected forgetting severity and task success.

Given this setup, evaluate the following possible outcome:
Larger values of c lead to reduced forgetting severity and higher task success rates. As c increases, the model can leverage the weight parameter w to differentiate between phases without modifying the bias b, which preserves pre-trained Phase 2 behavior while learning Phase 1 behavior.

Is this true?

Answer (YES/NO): YES